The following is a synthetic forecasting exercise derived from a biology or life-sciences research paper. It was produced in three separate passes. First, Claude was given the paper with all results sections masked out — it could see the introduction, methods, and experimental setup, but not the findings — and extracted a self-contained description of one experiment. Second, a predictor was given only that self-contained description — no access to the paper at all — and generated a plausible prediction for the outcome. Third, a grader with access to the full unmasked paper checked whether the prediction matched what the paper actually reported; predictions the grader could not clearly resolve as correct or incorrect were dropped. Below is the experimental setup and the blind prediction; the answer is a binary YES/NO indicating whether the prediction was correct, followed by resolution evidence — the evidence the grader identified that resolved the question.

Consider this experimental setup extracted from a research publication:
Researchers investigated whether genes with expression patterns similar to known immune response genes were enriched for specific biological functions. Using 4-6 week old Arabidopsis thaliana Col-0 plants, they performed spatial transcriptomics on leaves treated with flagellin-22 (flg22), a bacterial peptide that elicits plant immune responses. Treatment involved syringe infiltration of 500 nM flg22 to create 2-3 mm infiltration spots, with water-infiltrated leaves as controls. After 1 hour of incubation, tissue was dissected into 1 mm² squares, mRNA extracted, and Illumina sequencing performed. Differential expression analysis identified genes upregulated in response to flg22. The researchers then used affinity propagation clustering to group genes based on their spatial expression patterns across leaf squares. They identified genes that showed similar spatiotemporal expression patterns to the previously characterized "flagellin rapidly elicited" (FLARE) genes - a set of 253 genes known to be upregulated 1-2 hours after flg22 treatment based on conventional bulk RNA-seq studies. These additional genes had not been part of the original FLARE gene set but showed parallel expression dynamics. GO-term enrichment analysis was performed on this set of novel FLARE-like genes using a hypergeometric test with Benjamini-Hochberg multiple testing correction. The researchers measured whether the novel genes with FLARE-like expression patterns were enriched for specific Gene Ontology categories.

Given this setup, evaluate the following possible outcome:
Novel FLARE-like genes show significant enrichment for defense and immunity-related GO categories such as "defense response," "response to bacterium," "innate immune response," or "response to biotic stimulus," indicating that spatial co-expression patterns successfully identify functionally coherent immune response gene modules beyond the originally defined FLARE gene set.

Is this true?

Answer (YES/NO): YES